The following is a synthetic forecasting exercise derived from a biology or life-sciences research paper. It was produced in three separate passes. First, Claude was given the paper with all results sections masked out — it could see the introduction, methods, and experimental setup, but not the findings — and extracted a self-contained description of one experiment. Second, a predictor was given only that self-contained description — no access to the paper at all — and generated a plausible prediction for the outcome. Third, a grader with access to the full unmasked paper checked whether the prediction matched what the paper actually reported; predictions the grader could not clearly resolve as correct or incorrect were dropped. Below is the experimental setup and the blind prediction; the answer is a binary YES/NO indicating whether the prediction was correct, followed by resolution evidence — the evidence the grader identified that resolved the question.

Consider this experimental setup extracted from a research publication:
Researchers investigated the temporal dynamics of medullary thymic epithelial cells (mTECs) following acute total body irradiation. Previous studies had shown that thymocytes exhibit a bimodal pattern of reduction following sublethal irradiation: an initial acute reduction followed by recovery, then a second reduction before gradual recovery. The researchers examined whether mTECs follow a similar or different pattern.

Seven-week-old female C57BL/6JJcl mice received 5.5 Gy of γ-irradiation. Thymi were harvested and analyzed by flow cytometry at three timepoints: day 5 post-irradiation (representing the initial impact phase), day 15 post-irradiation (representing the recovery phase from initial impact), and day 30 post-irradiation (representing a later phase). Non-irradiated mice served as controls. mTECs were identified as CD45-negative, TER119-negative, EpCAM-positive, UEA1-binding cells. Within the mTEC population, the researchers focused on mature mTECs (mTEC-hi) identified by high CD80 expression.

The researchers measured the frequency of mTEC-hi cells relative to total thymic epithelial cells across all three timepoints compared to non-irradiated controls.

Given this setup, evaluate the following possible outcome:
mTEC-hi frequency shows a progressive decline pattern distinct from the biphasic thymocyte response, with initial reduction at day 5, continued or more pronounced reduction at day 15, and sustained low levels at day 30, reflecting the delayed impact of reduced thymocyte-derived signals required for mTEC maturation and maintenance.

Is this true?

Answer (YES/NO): NO